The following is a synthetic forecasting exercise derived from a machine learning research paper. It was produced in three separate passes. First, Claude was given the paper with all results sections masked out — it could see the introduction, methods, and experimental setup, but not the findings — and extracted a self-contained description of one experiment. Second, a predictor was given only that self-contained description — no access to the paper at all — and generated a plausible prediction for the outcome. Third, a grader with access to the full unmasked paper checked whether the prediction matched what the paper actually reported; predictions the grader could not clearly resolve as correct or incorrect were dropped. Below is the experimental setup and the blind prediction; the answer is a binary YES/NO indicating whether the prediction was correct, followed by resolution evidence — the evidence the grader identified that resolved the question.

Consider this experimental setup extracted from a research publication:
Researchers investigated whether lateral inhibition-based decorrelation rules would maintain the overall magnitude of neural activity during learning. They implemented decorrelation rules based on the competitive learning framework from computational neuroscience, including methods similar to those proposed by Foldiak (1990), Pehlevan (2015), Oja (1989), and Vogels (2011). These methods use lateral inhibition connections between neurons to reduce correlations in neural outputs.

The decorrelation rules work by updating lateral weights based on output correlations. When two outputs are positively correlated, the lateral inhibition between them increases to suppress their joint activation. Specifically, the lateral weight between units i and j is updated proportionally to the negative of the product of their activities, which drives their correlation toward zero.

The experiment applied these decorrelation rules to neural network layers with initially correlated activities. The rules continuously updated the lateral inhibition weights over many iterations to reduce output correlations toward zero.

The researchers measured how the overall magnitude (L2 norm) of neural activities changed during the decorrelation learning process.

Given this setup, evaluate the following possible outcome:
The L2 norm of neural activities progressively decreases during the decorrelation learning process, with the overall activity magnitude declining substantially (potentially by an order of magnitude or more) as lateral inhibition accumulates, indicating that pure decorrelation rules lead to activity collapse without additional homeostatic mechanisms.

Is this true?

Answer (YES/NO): YES